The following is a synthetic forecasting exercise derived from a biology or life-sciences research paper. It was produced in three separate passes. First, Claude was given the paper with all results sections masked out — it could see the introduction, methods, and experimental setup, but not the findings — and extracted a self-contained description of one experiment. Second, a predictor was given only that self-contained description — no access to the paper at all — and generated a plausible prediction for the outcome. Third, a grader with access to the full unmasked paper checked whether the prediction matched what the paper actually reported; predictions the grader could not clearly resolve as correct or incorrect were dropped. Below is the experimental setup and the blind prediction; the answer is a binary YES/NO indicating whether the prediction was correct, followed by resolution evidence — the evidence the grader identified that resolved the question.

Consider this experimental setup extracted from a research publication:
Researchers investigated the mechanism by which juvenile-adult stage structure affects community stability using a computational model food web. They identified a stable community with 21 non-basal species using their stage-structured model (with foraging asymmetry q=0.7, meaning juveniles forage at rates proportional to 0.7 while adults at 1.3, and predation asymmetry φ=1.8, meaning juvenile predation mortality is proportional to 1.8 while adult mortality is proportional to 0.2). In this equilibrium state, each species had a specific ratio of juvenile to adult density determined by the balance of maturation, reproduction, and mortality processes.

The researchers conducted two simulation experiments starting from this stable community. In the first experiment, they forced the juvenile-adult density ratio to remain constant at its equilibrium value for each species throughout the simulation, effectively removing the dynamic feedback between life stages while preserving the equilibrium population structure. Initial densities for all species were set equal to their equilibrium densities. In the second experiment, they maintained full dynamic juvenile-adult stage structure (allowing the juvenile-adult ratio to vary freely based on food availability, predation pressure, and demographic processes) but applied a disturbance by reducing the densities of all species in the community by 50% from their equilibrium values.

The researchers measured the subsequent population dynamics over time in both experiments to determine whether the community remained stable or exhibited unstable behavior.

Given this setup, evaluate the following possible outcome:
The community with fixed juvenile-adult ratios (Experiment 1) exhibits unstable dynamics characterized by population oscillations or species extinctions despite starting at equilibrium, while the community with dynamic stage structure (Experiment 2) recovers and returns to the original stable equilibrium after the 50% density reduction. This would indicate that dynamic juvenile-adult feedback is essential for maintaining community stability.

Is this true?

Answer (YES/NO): YES